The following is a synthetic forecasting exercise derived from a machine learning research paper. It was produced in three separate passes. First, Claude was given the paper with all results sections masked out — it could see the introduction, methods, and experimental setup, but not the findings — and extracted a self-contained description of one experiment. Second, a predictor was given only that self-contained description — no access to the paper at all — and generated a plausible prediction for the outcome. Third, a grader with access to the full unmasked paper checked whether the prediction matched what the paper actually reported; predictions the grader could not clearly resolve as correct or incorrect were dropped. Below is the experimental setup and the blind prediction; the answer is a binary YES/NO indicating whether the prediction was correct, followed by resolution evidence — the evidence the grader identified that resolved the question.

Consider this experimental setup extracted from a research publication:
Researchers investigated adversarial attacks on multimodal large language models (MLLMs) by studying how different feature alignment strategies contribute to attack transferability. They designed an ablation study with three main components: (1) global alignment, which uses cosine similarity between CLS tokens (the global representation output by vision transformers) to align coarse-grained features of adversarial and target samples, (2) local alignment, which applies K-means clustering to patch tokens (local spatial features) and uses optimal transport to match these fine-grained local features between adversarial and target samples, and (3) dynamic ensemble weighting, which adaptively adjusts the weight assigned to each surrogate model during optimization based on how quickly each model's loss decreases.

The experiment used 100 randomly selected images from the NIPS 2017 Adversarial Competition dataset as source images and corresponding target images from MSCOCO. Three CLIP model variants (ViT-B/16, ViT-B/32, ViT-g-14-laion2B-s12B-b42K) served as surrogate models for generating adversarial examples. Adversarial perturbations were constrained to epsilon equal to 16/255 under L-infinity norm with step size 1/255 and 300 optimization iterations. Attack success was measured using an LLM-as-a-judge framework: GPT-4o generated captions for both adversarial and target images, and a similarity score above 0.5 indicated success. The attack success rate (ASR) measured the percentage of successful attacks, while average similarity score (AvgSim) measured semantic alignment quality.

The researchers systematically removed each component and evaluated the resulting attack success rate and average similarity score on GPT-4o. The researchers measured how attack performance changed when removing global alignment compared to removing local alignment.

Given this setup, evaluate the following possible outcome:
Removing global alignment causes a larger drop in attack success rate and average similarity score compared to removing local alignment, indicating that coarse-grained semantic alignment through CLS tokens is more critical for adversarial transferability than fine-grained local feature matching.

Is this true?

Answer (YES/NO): NO